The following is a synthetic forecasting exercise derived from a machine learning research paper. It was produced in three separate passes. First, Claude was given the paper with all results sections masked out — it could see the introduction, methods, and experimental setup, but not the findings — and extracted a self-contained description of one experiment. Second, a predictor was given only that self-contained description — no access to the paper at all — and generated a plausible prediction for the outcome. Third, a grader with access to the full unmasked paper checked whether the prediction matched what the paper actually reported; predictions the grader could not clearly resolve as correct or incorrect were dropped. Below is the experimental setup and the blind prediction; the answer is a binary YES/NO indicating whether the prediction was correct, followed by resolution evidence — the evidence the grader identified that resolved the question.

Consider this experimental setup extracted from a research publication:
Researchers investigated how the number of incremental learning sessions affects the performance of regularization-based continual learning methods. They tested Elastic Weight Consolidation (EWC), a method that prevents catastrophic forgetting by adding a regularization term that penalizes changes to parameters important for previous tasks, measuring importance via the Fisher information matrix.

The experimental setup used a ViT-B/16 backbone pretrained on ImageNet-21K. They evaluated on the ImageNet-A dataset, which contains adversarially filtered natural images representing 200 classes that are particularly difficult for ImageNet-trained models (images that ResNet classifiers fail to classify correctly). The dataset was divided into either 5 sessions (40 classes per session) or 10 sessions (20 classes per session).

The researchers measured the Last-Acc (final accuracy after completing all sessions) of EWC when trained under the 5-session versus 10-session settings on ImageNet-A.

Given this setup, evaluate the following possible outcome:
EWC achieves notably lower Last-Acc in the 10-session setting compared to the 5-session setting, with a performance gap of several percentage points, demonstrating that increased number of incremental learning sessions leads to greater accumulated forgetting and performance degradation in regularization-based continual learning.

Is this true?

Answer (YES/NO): YES